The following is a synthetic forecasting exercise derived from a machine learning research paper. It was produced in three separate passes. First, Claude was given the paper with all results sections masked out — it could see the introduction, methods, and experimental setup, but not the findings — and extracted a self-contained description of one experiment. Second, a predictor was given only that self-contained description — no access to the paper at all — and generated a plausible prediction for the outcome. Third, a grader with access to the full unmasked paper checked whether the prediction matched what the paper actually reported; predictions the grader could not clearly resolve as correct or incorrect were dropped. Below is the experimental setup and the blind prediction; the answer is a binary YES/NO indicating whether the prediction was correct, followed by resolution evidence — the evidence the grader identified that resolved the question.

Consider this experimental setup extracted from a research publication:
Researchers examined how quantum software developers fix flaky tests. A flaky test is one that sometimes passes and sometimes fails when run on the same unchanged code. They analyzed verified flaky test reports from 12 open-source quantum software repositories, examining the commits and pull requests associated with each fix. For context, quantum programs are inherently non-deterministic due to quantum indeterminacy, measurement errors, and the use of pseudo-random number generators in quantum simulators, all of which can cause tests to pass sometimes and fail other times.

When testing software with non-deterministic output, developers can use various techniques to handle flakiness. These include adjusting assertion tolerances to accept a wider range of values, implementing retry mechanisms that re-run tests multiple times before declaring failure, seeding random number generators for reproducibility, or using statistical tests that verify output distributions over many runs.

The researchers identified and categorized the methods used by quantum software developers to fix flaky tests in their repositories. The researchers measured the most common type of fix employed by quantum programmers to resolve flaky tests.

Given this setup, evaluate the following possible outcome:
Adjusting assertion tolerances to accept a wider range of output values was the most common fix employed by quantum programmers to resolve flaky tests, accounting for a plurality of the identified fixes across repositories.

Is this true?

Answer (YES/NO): YES